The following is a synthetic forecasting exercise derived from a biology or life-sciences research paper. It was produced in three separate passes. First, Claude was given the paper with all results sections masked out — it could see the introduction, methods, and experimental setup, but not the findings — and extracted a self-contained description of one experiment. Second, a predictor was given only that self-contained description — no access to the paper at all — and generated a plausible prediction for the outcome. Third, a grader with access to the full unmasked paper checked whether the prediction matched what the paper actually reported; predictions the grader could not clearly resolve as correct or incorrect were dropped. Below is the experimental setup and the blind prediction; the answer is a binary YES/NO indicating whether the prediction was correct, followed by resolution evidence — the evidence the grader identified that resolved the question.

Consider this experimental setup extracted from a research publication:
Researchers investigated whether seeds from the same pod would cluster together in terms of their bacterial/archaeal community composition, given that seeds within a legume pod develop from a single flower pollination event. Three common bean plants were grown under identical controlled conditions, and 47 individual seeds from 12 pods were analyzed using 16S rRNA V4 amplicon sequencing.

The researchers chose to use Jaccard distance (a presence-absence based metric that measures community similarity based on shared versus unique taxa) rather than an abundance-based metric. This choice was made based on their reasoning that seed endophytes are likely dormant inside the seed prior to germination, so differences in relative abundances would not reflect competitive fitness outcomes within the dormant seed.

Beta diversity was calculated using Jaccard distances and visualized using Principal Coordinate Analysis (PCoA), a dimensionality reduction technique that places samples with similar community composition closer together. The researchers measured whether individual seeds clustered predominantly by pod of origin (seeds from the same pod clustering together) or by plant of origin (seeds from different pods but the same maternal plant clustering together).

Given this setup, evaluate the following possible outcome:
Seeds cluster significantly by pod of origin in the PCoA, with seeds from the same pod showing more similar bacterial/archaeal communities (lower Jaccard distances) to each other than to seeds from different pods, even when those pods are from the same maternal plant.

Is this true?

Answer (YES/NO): NO